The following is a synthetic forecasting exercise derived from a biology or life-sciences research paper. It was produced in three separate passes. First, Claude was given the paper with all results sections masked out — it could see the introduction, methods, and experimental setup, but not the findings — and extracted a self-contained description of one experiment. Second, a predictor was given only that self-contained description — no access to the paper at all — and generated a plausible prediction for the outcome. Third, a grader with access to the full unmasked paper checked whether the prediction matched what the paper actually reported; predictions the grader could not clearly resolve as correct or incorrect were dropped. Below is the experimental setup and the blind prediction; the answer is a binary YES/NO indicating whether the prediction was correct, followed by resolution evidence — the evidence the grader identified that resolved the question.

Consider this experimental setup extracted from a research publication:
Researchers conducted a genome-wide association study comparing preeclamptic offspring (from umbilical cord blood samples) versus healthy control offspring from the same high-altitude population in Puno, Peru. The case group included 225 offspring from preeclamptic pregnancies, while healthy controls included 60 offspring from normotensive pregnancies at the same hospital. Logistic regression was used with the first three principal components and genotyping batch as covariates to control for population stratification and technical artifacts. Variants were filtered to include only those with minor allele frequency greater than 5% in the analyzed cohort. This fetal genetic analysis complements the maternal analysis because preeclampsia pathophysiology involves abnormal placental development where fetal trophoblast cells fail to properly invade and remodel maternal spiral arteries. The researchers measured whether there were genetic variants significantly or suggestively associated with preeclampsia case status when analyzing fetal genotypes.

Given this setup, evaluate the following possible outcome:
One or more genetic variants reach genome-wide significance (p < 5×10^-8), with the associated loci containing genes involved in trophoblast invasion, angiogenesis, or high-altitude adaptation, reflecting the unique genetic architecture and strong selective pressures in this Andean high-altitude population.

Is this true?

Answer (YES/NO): NO